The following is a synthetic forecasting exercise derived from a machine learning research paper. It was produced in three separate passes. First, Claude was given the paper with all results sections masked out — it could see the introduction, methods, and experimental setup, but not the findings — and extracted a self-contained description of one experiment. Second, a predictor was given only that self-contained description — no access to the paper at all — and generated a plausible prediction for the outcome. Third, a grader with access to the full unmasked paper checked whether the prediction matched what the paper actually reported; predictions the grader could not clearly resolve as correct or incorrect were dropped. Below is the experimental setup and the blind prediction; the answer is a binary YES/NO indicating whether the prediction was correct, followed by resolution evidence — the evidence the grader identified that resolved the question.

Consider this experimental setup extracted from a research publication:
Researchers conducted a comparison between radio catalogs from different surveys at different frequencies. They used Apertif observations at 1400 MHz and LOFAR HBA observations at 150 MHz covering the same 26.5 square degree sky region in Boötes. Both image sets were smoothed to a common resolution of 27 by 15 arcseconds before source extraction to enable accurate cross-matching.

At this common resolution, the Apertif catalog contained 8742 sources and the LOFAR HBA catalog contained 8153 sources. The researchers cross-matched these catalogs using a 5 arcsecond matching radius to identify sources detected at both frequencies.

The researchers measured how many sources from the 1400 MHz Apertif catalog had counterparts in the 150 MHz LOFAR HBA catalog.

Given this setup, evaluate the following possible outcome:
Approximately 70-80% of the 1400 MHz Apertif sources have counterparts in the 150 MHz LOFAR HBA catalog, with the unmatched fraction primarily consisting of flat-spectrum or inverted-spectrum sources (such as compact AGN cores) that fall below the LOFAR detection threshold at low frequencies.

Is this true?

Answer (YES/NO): NO